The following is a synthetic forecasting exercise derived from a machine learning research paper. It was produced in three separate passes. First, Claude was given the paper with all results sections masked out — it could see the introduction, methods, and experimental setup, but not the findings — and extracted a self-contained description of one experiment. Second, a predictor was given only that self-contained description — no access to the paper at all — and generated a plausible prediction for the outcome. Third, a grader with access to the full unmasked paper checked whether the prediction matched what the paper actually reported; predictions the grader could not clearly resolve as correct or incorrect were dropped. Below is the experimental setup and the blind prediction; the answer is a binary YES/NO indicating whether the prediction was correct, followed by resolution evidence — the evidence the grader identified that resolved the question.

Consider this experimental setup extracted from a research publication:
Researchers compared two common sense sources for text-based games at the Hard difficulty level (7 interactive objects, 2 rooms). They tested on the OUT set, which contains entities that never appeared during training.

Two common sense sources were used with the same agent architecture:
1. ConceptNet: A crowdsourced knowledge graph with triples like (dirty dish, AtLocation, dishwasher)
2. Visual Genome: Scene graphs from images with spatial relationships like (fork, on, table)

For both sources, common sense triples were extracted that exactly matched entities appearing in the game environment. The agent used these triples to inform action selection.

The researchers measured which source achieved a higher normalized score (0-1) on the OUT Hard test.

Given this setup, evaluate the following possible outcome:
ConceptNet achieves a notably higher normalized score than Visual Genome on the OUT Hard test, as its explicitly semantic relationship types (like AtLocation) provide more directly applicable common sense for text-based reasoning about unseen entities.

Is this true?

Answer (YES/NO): YES